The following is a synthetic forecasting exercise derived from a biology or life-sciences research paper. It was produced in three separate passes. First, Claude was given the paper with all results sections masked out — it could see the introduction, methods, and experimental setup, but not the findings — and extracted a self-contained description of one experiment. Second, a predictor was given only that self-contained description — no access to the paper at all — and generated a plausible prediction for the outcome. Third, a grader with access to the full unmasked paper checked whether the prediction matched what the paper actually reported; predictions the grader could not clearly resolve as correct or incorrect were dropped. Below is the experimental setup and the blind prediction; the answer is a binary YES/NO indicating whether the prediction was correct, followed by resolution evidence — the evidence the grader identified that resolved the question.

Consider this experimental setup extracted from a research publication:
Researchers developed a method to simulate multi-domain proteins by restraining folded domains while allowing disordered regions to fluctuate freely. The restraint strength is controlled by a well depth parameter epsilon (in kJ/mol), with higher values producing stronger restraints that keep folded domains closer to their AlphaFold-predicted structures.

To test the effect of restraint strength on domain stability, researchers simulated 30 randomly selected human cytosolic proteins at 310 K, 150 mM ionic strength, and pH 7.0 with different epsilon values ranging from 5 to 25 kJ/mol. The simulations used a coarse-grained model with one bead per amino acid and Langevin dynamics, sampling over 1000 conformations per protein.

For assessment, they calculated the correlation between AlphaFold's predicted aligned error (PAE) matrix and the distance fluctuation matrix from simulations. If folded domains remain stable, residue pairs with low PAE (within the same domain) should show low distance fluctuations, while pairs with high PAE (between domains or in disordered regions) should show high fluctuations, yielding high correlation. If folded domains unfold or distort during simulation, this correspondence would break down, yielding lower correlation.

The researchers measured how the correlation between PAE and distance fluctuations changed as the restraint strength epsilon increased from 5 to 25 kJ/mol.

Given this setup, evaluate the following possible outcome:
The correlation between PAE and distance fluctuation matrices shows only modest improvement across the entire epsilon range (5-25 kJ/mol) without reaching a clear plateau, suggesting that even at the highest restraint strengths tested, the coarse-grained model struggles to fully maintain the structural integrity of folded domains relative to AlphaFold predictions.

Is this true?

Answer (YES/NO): NO